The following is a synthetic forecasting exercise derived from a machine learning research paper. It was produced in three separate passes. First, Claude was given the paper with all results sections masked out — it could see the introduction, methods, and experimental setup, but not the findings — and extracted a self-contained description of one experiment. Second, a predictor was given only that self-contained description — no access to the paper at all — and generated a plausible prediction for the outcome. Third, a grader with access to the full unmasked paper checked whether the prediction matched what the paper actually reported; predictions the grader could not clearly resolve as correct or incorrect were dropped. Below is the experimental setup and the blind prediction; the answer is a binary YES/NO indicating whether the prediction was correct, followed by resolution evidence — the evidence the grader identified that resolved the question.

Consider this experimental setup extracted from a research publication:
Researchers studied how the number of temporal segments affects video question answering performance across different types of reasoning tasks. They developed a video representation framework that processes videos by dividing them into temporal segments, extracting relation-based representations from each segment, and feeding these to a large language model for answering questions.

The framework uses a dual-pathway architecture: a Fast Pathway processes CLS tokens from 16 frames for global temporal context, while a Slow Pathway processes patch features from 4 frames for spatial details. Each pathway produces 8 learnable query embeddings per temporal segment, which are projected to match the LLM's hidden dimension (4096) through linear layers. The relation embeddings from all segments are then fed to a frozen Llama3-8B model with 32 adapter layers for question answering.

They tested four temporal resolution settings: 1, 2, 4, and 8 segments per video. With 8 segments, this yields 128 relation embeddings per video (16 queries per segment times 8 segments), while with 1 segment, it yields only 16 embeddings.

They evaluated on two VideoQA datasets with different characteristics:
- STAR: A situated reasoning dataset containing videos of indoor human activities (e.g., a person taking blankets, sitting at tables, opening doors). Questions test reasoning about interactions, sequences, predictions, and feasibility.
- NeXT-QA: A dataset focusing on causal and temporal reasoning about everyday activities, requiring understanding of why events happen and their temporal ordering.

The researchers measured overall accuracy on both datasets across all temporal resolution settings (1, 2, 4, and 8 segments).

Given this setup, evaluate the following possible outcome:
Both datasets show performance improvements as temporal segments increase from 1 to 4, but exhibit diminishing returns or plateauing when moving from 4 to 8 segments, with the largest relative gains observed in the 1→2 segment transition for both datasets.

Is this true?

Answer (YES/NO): NO